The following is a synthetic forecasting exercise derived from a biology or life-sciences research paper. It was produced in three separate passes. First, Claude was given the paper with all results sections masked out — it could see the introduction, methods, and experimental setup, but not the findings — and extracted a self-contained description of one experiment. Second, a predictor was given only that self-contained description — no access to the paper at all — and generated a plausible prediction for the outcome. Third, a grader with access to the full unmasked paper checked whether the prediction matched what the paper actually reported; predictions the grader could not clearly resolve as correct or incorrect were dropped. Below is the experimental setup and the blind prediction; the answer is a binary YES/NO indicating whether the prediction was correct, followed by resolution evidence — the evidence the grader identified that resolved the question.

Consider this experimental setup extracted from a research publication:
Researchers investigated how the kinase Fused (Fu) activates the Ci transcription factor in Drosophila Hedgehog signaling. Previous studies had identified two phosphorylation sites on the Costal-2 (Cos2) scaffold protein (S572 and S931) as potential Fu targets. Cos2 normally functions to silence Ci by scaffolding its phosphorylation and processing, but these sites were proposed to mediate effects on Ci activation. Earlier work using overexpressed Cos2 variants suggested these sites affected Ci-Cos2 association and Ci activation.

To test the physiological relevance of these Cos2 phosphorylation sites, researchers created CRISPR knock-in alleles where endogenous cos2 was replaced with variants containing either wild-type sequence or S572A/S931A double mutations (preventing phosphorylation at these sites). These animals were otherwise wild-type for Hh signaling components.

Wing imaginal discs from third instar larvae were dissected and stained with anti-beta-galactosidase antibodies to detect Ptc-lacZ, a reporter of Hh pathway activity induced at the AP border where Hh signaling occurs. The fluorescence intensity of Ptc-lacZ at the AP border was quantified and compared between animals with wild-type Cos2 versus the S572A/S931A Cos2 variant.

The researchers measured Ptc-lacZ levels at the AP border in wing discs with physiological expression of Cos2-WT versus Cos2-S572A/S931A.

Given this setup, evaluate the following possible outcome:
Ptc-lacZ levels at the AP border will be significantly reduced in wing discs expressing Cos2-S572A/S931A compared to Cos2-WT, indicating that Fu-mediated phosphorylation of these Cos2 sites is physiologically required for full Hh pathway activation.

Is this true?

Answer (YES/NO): NO